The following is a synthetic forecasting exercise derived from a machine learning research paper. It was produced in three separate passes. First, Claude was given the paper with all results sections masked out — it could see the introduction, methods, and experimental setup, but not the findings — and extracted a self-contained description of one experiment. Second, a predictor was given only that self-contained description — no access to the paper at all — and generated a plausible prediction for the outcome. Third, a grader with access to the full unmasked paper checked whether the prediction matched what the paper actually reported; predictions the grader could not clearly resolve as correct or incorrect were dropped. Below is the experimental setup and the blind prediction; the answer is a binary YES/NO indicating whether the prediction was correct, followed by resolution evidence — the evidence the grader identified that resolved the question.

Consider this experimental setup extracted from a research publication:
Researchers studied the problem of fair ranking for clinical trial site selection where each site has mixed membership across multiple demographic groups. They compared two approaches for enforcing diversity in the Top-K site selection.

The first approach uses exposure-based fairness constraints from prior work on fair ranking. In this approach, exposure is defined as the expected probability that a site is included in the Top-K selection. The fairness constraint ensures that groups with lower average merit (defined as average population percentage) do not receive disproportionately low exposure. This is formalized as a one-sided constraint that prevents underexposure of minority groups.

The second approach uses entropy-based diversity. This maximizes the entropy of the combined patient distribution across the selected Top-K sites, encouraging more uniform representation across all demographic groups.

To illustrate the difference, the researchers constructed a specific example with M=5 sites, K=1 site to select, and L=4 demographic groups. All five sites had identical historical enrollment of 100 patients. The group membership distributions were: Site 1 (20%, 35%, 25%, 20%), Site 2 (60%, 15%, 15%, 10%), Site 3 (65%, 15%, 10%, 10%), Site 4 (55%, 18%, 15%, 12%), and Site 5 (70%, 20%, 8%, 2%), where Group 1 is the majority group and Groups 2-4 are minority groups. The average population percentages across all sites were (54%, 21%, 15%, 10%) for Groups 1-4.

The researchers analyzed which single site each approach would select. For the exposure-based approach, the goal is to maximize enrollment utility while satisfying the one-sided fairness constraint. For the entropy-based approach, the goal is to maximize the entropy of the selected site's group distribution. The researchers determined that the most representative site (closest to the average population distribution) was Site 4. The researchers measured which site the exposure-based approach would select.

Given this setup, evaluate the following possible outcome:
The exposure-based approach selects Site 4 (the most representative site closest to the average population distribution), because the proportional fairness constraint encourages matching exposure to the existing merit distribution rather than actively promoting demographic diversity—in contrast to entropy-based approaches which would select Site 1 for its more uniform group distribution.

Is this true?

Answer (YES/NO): NO